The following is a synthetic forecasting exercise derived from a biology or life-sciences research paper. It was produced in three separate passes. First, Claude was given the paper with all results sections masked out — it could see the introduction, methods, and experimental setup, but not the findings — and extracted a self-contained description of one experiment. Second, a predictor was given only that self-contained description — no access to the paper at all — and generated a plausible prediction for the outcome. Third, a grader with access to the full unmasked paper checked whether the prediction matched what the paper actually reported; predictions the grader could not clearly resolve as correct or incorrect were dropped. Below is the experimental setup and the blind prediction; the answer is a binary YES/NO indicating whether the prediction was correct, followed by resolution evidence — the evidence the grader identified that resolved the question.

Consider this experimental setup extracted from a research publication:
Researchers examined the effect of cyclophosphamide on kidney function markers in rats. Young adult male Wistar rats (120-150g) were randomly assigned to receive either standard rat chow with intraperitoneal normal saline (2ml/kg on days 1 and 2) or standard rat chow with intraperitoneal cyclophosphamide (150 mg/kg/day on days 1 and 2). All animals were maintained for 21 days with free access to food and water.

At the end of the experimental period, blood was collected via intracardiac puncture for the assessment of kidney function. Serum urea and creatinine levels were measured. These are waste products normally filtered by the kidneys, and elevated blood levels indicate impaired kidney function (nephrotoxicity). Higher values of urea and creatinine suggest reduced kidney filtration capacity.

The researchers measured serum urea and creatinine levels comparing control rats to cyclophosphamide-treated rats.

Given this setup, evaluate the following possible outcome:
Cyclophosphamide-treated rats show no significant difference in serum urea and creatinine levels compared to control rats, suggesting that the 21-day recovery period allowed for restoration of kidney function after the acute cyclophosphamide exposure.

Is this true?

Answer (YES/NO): NO